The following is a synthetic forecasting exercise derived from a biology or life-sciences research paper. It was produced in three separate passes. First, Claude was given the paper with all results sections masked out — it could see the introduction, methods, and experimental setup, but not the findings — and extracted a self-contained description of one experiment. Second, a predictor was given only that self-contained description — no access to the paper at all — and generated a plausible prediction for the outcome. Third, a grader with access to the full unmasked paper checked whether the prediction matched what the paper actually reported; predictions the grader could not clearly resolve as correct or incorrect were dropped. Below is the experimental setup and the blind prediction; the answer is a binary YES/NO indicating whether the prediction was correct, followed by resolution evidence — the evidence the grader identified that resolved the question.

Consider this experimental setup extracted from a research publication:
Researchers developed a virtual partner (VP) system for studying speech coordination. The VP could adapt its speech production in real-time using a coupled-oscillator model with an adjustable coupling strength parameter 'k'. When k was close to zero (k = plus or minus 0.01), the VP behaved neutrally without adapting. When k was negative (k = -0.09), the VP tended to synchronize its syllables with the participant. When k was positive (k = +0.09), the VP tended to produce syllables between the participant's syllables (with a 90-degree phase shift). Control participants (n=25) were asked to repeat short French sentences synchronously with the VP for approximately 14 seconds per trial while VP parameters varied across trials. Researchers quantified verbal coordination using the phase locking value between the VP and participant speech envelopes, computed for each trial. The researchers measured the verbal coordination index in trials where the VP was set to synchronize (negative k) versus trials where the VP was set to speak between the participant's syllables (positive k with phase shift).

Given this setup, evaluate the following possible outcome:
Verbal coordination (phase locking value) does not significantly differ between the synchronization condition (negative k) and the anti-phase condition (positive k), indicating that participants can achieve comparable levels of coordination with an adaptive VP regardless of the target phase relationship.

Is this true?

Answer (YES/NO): NO